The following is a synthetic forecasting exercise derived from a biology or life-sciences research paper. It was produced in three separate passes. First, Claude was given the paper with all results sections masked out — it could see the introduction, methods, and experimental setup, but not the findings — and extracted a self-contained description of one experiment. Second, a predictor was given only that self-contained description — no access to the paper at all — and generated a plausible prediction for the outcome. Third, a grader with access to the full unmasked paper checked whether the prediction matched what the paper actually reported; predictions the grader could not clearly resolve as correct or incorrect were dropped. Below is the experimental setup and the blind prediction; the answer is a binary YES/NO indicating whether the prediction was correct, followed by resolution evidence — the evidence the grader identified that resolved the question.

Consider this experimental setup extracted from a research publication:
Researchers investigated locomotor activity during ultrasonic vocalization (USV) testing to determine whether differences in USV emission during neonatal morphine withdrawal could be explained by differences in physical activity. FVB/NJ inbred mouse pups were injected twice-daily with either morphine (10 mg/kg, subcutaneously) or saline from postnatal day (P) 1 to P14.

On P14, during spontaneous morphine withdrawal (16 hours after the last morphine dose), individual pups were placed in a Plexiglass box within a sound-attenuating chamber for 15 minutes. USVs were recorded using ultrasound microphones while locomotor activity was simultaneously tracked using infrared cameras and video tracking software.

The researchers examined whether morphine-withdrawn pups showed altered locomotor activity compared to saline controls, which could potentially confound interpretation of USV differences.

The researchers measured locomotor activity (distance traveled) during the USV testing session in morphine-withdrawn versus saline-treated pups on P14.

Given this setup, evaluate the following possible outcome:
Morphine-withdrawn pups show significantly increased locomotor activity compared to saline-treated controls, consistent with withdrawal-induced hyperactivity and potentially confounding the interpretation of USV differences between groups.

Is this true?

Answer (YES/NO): NO